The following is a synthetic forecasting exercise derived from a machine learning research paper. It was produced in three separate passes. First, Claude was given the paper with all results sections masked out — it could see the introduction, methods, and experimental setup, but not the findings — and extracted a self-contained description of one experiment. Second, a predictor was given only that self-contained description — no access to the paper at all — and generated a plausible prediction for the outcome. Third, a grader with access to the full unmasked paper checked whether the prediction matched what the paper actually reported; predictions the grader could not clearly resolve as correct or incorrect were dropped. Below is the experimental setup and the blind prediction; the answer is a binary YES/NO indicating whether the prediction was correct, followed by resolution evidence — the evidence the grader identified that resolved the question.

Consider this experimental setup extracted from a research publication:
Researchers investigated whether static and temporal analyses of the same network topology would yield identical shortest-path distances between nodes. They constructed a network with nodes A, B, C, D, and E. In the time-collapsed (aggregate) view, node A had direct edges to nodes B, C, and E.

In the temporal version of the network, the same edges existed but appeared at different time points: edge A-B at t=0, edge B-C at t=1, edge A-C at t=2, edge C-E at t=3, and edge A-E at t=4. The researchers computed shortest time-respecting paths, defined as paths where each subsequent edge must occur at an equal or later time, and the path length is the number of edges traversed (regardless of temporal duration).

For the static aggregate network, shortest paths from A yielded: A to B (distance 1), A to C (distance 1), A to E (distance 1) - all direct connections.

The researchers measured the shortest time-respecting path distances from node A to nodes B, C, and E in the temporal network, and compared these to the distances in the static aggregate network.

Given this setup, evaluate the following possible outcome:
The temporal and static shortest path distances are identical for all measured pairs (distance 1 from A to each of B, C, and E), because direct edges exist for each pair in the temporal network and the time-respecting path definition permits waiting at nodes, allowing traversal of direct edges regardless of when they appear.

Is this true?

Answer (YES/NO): YES